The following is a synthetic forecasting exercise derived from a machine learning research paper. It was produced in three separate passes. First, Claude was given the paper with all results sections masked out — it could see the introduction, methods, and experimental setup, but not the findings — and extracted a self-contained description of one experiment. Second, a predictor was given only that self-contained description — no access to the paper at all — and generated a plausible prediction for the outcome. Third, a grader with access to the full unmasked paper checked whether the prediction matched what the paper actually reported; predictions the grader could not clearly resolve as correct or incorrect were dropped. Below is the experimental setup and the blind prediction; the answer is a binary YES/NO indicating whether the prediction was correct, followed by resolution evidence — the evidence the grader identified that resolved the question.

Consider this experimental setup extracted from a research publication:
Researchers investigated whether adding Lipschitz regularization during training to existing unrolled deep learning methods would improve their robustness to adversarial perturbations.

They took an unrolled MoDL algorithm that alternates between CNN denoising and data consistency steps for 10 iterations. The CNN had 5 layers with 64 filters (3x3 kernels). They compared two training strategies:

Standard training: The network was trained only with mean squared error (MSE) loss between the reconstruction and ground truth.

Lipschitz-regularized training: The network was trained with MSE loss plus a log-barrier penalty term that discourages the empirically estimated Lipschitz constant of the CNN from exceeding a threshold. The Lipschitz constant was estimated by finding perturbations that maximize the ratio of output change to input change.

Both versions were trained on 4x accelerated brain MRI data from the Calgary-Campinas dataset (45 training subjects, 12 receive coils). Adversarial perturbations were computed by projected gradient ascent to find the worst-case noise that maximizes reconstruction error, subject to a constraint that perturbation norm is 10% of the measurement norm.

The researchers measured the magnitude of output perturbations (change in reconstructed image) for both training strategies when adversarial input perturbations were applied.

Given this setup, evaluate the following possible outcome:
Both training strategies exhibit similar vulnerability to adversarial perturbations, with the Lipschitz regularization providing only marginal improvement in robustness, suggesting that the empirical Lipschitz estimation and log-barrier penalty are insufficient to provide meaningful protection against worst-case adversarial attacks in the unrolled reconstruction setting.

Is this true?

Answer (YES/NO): NO